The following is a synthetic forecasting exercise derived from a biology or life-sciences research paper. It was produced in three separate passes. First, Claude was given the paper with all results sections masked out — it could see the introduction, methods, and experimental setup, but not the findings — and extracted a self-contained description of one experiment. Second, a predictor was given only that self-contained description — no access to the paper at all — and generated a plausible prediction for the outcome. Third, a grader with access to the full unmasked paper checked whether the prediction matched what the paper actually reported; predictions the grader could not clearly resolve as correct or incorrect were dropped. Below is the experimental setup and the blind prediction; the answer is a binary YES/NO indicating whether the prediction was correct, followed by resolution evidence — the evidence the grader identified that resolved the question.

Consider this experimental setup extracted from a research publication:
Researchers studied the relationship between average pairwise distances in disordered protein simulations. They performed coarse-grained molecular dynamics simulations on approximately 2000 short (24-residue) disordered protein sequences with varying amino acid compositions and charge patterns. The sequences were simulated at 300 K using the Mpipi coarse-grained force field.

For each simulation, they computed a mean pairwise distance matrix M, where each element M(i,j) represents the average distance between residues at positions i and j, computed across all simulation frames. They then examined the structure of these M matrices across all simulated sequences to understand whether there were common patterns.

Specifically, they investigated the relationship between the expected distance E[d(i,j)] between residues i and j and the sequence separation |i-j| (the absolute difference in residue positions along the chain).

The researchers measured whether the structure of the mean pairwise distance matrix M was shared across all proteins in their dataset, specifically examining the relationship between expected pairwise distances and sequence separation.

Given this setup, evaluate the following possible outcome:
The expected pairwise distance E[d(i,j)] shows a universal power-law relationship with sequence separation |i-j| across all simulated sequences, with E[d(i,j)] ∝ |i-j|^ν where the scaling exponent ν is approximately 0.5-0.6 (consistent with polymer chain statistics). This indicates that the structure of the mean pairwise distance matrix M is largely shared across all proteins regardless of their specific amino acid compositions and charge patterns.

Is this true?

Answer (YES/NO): NO